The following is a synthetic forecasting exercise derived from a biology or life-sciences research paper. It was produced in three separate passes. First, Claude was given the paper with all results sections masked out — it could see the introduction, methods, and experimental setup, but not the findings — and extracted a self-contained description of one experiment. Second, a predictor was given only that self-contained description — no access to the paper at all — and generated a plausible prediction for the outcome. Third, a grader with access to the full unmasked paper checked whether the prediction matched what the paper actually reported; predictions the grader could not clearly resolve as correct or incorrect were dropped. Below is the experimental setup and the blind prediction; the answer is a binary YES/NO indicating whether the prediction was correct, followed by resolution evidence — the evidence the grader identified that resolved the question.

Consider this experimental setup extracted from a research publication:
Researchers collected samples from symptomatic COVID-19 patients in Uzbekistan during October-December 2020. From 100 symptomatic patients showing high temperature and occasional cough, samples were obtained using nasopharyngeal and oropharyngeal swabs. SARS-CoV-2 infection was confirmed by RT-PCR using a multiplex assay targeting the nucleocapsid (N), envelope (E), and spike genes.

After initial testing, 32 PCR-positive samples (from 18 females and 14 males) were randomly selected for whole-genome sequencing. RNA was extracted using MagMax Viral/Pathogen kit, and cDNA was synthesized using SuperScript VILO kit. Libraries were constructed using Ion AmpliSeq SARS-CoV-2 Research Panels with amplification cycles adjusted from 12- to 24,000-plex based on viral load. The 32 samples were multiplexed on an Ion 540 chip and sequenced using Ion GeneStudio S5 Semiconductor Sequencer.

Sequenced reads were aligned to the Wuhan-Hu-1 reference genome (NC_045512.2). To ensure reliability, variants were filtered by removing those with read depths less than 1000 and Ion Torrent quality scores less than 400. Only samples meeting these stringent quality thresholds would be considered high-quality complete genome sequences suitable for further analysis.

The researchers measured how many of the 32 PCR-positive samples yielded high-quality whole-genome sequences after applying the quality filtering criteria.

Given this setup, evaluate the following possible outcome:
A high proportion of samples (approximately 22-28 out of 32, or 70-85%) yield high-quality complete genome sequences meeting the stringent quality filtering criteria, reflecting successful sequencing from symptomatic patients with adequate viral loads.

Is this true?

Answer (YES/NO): NO